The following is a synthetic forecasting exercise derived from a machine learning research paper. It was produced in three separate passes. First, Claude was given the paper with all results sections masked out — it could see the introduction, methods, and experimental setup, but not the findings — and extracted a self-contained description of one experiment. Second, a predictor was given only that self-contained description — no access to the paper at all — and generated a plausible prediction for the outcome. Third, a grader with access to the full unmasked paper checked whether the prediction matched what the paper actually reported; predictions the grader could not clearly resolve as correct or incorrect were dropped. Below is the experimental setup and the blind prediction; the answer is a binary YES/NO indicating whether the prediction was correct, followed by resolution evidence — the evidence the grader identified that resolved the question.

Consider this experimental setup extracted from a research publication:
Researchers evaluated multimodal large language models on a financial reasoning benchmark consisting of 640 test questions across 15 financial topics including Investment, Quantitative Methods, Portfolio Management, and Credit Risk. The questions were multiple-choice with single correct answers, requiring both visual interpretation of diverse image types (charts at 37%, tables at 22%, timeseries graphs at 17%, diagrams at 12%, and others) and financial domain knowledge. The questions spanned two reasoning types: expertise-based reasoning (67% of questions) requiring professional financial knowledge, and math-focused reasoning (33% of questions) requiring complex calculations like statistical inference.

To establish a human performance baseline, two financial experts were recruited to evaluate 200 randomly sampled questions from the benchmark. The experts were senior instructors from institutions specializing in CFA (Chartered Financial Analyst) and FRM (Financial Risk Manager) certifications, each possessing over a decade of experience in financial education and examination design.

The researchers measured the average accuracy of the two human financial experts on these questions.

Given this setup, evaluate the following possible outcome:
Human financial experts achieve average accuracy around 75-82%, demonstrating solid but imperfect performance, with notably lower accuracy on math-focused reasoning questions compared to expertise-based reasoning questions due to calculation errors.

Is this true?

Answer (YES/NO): NO